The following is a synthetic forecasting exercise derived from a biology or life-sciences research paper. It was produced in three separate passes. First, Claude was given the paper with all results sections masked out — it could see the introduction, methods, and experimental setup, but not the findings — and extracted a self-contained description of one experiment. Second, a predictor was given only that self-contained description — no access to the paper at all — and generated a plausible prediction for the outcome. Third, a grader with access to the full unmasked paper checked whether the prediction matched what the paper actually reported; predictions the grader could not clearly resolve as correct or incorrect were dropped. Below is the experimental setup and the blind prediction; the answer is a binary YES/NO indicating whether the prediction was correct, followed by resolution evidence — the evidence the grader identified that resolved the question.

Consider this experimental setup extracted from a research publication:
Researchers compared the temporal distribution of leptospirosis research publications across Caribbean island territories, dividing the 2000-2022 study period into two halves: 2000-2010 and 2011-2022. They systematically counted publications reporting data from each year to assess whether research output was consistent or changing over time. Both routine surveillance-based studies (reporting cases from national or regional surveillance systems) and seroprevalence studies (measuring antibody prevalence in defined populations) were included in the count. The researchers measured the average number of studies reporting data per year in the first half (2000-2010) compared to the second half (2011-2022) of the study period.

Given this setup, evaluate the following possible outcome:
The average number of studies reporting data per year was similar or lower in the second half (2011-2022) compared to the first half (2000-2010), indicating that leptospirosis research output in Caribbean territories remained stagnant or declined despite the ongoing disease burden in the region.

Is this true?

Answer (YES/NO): YES